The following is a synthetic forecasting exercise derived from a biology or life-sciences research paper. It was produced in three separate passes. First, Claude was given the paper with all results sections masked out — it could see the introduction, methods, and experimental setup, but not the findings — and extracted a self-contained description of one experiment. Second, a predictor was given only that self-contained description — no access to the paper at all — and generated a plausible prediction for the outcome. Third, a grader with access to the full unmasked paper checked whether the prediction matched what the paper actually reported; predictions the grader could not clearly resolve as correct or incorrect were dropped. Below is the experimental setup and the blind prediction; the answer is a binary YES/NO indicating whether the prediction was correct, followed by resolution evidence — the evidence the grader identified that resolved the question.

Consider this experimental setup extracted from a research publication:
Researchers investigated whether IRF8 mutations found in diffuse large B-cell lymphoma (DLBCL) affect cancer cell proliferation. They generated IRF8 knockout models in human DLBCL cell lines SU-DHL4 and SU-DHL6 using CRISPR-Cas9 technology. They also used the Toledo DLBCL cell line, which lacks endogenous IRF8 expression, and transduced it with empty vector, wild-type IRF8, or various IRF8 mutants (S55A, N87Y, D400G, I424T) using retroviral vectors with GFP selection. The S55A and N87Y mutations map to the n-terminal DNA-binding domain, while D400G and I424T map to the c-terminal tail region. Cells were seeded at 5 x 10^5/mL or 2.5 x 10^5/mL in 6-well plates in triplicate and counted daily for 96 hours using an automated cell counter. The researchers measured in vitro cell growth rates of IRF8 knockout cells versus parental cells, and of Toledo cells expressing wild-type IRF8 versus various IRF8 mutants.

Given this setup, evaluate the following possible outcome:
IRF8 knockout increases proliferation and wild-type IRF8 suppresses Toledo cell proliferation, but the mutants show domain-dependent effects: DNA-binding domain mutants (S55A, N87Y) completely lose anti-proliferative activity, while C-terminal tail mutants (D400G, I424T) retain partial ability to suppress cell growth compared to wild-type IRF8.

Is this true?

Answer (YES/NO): NO